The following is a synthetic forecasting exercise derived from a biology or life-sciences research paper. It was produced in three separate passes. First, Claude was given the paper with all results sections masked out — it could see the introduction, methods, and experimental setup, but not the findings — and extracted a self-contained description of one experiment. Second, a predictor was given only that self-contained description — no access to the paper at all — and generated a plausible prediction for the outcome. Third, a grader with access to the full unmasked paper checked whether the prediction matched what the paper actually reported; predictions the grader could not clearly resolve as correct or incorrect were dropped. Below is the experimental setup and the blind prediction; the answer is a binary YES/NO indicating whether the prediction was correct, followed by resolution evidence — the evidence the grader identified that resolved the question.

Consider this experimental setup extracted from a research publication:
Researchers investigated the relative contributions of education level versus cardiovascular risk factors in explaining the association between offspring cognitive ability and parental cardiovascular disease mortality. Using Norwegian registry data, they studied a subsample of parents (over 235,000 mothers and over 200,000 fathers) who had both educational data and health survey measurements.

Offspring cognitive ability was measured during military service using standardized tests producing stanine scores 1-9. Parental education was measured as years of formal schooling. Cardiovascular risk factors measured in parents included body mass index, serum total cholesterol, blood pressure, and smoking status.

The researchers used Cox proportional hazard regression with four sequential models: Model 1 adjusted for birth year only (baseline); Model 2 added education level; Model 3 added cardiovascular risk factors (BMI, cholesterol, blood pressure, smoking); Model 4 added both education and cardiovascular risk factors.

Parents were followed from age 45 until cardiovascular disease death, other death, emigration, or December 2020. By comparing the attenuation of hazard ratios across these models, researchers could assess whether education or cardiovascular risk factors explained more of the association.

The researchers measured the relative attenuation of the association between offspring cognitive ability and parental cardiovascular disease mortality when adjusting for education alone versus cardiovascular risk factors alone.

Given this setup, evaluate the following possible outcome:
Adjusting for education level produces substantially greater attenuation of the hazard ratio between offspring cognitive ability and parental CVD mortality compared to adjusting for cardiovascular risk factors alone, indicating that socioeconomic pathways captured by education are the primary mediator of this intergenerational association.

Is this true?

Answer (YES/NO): NO